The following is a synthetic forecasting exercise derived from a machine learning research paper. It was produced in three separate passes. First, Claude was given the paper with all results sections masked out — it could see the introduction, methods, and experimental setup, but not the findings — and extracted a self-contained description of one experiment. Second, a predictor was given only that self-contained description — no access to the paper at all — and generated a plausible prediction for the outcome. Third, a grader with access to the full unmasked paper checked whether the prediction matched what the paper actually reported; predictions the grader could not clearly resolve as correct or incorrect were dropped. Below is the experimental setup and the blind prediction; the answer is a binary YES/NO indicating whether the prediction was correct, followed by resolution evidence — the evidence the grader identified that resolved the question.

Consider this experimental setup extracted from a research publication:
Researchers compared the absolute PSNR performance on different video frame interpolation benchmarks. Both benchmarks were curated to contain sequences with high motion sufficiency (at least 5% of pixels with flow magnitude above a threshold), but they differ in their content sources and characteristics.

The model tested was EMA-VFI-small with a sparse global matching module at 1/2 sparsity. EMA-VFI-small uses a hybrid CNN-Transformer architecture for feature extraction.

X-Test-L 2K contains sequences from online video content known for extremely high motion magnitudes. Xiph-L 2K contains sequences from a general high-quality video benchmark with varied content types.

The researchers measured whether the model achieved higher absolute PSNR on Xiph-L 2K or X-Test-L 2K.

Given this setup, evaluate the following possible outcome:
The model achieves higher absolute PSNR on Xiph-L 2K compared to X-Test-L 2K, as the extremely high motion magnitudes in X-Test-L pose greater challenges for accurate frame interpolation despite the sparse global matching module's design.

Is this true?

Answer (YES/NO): YES